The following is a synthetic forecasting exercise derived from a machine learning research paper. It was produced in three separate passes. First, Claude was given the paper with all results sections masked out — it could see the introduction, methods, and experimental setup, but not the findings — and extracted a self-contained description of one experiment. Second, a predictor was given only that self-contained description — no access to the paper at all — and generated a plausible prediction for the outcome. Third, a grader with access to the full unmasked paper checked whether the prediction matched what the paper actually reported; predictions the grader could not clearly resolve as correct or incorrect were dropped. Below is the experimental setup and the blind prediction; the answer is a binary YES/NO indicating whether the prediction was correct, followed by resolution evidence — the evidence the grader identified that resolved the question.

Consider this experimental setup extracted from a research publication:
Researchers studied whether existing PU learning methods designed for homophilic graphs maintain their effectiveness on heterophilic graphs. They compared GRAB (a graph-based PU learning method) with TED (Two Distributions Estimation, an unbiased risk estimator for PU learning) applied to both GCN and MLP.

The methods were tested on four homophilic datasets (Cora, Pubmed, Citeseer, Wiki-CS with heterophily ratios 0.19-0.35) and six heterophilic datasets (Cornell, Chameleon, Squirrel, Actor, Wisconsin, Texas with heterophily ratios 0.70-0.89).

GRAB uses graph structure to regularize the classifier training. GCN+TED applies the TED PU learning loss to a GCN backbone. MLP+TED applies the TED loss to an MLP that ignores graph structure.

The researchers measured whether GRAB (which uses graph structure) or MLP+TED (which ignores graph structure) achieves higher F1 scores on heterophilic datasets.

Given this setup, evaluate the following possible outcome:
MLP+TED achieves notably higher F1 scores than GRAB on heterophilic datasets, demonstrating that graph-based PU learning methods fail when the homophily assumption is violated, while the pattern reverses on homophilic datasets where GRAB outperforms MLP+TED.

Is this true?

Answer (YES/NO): NO